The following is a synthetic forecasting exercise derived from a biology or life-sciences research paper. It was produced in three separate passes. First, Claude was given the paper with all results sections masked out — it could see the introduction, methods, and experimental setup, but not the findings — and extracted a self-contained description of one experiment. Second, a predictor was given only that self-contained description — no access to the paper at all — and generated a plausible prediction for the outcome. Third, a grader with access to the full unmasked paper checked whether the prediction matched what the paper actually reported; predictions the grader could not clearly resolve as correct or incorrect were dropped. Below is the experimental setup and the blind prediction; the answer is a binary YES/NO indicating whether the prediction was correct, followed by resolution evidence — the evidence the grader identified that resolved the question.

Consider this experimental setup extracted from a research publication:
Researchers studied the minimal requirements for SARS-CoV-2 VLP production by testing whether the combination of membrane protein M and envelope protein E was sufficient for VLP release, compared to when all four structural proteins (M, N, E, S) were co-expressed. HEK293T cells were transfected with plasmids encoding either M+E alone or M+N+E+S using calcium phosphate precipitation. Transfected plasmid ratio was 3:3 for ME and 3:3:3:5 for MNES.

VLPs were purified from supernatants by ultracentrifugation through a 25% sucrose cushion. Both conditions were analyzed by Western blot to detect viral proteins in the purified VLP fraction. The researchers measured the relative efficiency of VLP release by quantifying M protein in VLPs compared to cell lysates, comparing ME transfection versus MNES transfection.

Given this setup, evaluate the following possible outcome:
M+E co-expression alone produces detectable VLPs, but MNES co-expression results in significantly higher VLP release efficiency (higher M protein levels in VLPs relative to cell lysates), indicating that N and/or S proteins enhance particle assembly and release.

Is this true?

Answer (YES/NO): NO